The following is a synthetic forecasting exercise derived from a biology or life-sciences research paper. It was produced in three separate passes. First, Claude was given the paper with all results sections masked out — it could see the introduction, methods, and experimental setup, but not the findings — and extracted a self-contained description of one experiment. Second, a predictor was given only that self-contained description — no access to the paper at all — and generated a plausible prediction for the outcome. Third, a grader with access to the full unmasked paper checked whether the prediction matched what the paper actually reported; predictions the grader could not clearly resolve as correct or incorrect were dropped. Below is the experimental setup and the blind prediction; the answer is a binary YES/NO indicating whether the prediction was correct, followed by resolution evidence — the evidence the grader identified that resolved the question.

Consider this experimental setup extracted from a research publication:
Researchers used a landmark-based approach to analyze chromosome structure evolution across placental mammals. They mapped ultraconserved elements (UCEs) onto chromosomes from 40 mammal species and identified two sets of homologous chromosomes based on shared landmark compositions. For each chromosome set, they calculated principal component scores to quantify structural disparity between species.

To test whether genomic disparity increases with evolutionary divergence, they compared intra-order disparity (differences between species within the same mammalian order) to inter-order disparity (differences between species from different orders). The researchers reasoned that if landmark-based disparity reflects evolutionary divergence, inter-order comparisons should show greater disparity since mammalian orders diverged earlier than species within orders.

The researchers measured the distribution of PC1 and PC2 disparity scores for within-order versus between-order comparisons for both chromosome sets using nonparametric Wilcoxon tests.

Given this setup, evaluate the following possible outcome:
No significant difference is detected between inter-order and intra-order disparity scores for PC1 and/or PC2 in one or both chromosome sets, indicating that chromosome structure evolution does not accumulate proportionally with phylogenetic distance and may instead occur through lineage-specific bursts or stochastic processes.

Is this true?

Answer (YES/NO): NO